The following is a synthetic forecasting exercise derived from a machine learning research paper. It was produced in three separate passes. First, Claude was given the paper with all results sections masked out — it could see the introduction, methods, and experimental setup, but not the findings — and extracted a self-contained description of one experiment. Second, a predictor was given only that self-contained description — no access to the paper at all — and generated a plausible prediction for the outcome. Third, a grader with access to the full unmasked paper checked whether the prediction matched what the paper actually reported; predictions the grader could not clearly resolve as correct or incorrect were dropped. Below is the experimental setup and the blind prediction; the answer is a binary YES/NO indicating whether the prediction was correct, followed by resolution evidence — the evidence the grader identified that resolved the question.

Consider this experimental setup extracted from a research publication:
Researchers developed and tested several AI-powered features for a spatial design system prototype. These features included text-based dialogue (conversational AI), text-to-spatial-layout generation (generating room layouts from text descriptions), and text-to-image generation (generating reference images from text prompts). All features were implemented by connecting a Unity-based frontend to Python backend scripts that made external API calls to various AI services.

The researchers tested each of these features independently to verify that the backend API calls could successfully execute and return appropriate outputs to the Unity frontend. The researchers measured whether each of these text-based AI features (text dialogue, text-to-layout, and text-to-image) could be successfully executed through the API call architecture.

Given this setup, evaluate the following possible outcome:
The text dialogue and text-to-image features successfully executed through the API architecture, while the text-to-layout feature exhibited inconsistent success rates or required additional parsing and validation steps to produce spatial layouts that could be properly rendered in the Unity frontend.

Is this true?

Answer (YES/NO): NO